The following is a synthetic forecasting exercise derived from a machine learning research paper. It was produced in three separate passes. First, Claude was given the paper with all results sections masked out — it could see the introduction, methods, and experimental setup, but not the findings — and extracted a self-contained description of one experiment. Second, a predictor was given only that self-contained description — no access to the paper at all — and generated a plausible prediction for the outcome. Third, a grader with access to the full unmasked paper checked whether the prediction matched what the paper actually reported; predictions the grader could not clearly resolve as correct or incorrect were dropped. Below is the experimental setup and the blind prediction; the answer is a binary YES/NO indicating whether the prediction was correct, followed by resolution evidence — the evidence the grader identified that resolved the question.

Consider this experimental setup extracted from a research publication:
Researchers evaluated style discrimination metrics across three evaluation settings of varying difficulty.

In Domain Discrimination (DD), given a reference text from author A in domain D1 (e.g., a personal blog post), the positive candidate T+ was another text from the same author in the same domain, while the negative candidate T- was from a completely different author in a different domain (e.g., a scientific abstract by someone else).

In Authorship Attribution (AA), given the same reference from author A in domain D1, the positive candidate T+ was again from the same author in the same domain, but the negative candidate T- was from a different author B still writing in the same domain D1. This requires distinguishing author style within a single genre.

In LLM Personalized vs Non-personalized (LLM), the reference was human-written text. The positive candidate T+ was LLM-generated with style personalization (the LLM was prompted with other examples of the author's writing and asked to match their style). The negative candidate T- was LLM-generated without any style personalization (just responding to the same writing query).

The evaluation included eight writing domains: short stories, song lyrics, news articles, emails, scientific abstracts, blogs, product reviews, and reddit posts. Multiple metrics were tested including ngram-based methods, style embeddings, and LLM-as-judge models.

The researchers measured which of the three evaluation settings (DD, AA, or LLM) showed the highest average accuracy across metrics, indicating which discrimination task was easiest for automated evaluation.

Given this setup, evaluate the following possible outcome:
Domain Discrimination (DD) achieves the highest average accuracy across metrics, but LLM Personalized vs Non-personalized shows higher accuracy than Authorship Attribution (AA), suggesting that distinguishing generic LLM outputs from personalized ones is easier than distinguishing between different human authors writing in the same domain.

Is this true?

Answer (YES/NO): NO